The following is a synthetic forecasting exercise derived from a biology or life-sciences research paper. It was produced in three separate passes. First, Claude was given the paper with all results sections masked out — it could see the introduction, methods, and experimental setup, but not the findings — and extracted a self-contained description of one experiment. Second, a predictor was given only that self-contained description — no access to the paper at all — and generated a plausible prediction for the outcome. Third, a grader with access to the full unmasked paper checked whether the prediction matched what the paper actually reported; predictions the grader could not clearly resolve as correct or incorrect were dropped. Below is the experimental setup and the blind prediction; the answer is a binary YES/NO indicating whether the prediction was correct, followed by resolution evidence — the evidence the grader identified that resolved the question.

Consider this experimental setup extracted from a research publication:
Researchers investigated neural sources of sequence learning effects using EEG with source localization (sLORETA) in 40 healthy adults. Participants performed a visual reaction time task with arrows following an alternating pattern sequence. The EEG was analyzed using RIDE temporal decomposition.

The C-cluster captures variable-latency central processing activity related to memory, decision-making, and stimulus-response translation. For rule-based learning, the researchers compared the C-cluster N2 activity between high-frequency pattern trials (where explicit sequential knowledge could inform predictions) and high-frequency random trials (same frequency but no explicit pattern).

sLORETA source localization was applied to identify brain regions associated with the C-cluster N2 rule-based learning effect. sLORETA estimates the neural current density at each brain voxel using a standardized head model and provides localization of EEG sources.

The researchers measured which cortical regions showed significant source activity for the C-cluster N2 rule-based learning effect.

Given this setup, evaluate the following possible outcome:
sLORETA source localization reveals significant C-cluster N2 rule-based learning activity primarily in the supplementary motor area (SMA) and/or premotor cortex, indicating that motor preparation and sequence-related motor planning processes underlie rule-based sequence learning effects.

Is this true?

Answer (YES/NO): YES